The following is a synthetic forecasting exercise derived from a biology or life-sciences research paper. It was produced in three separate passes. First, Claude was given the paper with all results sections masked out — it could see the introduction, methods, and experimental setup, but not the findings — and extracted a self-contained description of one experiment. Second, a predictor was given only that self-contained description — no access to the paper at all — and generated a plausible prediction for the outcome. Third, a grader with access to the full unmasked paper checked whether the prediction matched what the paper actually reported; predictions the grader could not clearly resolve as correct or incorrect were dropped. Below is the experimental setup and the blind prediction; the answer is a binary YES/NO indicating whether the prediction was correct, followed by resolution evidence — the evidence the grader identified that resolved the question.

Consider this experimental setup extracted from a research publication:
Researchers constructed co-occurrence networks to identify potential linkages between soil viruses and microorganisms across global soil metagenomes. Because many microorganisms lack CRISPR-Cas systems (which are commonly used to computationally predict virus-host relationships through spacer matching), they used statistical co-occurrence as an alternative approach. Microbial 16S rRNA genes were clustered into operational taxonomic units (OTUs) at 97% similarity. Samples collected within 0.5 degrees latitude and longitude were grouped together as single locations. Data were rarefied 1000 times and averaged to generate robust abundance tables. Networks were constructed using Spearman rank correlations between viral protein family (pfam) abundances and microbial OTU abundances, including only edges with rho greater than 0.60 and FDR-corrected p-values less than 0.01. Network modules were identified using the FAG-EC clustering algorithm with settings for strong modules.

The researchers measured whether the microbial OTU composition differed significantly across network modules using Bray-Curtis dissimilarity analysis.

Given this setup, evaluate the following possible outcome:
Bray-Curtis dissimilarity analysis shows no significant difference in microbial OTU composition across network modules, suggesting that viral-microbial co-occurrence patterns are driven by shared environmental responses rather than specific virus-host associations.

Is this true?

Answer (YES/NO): NO